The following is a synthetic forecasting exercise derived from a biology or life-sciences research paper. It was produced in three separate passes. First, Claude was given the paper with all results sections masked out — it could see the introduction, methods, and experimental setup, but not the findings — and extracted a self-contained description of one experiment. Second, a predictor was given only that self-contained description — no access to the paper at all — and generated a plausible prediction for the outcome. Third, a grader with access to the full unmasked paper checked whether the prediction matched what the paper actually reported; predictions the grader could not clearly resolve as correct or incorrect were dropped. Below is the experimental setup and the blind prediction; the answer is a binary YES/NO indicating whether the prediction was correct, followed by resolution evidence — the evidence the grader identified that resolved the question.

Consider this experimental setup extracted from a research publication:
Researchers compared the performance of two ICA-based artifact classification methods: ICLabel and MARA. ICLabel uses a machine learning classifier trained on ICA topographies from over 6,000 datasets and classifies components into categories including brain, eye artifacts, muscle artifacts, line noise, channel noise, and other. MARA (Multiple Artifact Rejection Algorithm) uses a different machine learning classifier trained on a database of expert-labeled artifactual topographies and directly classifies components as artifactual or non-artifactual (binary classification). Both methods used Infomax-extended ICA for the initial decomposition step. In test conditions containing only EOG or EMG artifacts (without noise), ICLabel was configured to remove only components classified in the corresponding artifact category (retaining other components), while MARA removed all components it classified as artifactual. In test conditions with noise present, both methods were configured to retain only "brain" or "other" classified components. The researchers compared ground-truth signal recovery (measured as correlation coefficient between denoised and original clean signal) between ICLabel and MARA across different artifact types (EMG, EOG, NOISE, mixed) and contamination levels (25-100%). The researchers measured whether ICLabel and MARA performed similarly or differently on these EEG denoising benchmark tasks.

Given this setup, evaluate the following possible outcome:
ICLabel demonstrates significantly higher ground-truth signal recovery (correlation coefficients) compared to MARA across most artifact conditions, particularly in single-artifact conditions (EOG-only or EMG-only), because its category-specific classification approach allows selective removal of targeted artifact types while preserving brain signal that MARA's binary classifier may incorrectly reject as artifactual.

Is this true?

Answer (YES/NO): NO